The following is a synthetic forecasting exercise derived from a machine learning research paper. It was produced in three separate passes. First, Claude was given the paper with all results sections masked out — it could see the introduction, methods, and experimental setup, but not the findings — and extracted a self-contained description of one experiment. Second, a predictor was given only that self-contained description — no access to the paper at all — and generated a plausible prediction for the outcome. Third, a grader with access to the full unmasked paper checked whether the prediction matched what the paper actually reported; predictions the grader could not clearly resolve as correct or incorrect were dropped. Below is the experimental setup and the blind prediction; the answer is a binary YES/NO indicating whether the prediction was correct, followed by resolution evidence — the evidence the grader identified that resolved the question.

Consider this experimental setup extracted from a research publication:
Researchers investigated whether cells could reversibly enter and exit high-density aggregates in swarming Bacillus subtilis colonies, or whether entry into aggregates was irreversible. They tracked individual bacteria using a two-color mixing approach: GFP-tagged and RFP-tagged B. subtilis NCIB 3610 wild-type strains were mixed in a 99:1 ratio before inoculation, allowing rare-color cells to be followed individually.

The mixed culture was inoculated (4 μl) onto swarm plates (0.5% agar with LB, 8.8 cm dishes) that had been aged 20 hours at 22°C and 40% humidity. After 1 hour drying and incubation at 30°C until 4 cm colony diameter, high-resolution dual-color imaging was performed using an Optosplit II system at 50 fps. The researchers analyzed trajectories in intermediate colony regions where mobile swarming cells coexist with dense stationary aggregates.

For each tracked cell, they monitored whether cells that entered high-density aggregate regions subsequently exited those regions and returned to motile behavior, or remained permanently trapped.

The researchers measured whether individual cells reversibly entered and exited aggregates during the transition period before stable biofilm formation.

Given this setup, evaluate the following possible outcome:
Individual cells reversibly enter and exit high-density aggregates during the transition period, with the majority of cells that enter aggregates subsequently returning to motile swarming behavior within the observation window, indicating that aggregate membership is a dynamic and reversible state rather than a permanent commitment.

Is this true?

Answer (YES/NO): NO